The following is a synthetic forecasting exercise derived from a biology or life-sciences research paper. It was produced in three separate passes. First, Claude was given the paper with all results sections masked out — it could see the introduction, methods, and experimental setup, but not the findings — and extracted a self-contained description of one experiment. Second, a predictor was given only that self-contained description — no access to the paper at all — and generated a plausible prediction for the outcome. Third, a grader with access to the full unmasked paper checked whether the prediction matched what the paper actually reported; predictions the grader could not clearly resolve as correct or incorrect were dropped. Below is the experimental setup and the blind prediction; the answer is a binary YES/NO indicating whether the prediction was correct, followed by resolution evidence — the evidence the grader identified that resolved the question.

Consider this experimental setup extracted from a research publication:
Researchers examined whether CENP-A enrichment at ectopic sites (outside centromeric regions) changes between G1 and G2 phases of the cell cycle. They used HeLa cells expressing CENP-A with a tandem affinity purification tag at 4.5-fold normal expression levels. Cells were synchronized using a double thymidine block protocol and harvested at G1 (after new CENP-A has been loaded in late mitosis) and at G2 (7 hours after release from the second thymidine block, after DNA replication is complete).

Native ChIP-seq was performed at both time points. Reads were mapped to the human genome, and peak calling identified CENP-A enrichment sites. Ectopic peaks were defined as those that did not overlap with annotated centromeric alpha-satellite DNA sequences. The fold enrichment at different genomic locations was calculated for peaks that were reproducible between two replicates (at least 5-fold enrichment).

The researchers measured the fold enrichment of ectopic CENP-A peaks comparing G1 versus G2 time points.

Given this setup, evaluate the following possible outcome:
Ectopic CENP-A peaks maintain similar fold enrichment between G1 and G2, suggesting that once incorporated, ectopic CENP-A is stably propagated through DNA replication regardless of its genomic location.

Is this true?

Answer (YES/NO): NO